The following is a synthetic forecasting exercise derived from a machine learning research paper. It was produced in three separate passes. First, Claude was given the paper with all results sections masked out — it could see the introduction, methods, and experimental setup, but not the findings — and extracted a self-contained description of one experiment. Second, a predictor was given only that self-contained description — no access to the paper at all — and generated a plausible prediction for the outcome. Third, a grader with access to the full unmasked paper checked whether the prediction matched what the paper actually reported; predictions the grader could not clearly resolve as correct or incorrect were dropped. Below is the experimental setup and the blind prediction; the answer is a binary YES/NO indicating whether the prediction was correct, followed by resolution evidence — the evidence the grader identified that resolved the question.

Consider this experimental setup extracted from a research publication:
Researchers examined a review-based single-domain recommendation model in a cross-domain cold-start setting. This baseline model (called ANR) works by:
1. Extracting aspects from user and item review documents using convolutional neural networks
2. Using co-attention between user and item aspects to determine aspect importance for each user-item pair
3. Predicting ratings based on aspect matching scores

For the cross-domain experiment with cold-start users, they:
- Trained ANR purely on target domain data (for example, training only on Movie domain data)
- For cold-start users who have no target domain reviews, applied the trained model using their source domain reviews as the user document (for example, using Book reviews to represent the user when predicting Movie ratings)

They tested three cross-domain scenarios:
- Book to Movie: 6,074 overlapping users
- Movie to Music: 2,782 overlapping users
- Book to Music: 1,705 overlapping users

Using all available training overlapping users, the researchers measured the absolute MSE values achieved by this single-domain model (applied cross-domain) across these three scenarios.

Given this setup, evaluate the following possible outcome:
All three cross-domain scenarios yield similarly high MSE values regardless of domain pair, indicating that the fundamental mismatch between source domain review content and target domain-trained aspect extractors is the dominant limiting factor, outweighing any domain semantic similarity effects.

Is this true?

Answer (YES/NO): NO